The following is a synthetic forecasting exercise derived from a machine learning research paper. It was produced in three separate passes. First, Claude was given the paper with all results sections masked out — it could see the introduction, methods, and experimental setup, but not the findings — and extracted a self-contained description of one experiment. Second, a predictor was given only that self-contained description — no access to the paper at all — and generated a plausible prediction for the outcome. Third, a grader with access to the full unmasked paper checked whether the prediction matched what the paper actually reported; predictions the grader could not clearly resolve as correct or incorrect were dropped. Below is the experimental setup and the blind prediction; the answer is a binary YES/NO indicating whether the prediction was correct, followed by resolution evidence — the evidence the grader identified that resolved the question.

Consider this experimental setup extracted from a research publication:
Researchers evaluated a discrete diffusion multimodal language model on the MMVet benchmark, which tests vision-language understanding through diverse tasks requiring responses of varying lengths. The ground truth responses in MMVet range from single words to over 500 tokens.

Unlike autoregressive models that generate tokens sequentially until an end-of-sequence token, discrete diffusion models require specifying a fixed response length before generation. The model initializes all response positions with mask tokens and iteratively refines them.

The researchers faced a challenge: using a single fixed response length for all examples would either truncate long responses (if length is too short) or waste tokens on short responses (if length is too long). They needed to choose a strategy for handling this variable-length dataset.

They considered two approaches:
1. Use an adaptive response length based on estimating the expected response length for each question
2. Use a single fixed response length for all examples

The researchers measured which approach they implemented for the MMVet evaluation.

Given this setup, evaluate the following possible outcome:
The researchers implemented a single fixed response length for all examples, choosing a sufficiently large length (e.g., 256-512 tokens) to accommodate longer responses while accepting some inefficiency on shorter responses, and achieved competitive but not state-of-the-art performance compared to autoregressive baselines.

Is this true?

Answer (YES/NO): NO